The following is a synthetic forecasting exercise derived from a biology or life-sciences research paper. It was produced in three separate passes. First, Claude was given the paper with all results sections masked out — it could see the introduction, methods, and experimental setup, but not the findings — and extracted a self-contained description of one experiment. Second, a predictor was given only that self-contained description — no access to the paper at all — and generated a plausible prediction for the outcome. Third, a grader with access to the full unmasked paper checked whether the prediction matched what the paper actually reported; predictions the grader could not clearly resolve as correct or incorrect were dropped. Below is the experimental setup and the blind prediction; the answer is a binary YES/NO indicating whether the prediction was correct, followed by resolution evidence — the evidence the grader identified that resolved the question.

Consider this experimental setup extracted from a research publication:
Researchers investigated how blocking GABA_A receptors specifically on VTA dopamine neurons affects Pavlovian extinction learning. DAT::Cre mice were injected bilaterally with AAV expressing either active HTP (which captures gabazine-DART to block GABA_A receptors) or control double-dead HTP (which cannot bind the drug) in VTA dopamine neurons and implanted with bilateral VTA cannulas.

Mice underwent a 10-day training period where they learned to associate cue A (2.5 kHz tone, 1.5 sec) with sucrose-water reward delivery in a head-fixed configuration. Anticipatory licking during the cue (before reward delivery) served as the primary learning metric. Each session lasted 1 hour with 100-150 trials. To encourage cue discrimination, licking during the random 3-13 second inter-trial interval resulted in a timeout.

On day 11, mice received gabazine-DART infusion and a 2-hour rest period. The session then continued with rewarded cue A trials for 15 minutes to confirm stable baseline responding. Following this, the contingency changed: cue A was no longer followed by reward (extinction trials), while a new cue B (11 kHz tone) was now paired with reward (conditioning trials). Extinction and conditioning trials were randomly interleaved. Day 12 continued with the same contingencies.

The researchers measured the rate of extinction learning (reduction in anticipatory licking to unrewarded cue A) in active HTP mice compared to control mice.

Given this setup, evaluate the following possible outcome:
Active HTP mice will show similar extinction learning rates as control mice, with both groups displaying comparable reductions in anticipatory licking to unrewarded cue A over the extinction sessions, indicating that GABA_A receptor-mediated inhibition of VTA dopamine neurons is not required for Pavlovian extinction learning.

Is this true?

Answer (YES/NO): NO